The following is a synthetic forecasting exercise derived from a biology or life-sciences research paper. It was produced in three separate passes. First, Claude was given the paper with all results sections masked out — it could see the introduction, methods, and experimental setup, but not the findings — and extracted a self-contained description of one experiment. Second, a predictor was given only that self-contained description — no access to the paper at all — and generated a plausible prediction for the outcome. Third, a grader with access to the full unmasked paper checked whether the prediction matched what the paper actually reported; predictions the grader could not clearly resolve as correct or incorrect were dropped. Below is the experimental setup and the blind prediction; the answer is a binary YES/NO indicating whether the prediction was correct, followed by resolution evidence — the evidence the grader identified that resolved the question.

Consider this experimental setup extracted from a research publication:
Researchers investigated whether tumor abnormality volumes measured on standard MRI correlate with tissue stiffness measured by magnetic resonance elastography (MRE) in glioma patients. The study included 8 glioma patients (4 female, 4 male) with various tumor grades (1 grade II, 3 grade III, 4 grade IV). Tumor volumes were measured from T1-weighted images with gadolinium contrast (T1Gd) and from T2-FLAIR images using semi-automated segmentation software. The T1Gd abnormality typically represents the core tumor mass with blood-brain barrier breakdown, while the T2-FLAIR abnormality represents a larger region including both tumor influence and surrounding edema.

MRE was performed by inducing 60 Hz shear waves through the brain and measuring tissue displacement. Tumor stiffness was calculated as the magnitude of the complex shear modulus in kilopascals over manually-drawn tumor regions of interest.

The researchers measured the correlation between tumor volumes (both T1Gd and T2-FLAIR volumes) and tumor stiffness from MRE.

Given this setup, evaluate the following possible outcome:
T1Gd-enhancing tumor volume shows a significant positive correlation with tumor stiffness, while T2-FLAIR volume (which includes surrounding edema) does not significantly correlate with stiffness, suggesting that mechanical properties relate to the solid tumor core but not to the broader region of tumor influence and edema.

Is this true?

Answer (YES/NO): NO